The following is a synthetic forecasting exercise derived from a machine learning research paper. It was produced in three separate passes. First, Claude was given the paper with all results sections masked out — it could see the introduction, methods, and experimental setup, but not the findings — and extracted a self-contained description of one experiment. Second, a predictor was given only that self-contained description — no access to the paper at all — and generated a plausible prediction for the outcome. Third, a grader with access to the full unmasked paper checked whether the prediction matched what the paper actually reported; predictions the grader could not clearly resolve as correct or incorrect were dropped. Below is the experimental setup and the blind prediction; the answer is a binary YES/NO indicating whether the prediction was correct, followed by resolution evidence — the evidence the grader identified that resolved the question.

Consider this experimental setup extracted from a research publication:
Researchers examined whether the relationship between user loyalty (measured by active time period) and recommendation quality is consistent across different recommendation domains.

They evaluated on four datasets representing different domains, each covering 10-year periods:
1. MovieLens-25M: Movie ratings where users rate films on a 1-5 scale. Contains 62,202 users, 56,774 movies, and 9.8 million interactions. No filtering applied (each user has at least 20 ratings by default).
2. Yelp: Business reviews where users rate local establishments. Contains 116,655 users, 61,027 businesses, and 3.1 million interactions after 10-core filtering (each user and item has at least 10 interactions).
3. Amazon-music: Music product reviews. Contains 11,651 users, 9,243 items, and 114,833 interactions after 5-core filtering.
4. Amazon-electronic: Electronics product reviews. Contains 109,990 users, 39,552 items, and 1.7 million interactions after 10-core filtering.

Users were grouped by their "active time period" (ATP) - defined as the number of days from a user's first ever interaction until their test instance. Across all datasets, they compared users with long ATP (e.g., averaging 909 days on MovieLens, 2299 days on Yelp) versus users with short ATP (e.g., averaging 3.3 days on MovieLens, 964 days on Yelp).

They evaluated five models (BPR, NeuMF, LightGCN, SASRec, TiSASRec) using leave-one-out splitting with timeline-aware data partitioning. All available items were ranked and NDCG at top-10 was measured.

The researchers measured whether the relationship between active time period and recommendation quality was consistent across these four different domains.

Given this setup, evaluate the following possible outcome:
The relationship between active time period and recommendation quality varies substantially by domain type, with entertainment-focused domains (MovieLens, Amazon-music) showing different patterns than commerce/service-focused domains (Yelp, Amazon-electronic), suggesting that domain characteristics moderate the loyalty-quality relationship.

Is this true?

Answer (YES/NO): NO